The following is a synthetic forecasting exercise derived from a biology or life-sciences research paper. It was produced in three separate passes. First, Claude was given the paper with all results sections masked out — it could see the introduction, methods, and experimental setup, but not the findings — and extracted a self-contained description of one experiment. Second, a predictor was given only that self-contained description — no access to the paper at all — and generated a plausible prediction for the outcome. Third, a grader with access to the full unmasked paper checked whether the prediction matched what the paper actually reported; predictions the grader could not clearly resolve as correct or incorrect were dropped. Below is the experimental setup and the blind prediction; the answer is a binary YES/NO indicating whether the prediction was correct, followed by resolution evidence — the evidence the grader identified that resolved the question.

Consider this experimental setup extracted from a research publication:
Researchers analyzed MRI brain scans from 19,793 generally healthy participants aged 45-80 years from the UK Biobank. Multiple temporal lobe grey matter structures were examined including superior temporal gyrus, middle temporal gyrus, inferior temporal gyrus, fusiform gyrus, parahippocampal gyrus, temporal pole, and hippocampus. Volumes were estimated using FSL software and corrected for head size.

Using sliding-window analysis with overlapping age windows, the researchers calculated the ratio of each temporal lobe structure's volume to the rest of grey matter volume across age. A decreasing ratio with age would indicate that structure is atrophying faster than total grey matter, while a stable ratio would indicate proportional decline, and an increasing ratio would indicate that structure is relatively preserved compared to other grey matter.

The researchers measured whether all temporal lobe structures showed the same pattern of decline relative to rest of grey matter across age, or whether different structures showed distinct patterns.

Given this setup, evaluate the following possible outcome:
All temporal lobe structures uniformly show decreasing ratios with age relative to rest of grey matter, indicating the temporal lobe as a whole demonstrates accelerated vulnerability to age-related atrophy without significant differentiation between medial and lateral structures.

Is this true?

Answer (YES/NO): NO